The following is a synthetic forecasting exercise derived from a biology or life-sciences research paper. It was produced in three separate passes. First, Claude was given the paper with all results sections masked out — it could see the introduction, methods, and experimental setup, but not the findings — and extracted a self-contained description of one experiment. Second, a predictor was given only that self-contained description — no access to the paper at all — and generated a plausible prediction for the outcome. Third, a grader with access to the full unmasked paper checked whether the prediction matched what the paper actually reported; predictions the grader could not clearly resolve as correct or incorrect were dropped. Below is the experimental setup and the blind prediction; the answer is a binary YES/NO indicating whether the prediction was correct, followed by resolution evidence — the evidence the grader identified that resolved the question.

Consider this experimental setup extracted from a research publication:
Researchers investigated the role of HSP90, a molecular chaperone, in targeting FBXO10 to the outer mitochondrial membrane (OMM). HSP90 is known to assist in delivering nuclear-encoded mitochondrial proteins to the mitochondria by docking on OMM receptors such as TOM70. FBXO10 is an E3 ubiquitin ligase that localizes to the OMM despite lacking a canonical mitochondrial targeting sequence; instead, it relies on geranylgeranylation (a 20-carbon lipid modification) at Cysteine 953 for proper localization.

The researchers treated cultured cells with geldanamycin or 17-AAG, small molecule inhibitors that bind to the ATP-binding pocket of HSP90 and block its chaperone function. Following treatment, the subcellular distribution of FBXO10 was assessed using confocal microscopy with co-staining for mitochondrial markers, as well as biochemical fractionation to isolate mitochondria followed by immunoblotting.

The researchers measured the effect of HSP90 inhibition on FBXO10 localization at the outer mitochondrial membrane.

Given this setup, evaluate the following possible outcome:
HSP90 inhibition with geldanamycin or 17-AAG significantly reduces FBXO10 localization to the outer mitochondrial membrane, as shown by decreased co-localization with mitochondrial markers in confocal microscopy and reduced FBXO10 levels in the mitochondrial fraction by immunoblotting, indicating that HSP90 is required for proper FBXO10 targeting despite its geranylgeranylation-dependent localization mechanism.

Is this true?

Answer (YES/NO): YES